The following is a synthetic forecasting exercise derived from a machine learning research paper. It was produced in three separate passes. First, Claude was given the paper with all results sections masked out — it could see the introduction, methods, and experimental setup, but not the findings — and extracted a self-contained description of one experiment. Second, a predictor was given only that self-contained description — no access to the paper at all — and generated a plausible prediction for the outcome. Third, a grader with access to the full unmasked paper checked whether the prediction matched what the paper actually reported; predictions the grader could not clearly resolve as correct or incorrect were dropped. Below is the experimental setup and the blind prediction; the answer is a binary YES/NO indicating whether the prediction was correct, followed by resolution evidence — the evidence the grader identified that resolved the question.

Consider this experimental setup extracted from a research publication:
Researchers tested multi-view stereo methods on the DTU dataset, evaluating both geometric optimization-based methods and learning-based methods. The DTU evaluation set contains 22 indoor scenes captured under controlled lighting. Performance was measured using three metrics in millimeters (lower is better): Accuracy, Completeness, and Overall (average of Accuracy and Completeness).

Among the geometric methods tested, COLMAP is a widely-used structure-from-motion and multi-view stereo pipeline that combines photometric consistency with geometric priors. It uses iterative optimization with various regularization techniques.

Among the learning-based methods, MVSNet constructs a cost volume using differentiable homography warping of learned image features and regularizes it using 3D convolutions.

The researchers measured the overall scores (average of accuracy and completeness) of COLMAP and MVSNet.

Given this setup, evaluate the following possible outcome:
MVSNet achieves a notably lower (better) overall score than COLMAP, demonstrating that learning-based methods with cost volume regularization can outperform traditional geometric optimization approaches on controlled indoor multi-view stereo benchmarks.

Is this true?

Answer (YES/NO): YES